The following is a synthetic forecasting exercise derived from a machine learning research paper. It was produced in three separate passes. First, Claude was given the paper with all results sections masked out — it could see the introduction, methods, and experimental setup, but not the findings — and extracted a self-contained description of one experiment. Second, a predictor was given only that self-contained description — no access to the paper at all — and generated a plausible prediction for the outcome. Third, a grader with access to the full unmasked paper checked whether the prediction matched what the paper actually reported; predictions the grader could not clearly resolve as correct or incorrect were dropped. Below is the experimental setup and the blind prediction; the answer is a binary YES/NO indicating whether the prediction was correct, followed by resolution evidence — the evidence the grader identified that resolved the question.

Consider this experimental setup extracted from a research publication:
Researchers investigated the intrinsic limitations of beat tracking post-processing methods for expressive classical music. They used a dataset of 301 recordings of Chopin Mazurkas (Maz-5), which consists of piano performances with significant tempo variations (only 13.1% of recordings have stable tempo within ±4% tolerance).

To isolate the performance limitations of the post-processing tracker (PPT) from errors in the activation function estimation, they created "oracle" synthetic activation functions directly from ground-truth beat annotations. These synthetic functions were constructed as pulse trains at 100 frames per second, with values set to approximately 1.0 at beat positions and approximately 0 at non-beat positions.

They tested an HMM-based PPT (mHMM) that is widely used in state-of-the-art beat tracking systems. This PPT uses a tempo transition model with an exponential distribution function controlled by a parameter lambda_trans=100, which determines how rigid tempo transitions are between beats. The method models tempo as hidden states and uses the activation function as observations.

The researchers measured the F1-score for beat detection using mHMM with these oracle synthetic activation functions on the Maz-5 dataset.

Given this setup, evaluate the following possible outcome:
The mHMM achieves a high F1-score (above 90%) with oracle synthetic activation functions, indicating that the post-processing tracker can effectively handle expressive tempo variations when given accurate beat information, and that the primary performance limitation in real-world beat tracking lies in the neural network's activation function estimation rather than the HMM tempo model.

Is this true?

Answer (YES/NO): NO